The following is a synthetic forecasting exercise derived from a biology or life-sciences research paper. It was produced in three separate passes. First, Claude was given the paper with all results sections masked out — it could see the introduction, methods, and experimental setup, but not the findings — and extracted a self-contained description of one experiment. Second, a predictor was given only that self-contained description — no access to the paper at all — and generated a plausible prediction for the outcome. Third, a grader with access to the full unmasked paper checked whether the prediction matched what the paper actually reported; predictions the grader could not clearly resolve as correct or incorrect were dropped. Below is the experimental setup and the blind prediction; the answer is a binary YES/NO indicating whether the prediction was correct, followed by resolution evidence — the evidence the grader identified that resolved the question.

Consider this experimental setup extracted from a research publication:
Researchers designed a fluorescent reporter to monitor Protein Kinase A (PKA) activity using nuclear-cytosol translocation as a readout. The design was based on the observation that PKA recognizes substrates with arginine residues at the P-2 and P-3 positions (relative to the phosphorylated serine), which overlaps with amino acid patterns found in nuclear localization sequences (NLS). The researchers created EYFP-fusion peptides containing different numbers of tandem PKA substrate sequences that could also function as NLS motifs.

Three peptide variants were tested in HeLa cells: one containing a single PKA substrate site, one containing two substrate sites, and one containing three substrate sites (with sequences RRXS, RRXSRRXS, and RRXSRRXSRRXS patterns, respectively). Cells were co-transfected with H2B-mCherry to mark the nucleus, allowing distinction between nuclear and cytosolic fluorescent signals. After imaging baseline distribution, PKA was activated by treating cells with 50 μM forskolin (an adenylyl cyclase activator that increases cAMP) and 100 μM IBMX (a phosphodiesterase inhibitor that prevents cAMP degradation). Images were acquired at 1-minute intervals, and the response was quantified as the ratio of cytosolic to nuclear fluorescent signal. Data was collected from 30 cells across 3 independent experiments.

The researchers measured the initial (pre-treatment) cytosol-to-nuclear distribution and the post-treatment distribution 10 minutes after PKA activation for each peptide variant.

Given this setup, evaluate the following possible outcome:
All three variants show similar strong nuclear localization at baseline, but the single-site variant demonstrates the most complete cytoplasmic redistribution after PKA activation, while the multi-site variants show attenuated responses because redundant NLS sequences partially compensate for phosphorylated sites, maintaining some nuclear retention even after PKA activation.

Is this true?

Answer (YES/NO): NO